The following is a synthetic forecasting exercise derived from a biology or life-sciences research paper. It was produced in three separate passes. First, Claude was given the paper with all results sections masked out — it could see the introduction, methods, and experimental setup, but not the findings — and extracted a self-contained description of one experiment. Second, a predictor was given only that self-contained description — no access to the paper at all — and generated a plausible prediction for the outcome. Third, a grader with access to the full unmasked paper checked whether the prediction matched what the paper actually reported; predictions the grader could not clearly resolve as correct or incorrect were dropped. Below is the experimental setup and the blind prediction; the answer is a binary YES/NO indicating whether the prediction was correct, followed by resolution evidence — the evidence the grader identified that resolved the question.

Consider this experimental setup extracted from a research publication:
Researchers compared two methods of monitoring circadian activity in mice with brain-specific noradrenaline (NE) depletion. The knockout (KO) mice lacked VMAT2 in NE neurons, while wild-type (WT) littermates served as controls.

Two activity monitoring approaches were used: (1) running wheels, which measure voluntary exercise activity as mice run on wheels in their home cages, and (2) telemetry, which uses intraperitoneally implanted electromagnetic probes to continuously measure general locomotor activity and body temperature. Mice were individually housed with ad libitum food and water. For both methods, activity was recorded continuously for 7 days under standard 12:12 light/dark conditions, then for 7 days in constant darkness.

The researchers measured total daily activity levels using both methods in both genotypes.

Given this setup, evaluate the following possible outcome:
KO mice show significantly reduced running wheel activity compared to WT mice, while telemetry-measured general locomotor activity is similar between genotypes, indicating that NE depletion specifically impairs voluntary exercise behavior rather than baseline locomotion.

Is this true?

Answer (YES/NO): YES